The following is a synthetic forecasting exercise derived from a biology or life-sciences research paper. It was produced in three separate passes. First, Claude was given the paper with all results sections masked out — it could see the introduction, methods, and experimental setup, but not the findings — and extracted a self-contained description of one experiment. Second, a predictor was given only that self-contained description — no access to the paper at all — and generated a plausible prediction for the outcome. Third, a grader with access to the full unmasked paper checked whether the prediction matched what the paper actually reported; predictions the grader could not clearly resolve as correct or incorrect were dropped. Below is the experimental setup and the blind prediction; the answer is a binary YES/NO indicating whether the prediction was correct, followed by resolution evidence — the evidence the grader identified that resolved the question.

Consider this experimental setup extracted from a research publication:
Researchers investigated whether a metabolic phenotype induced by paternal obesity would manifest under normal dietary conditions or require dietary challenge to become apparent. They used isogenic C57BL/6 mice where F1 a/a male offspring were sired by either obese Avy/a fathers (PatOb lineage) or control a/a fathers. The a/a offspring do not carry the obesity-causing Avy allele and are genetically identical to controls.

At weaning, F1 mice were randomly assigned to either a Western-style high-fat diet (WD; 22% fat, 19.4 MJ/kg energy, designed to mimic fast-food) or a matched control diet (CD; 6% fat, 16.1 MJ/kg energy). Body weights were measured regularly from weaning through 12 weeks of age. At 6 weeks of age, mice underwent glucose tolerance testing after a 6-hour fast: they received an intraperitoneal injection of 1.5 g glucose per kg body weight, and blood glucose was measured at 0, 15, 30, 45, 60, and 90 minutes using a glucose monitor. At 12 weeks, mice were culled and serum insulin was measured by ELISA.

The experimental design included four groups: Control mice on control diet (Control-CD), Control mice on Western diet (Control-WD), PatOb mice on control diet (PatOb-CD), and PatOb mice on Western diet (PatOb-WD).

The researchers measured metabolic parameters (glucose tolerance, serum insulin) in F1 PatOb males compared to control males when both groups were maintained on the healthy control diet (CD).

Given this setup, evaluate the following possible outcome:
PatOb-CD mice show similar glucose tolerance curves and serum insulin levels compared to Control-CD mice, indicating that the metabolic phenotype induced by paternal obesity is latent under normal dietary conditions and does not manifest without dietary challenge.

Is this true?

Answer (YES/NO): YES